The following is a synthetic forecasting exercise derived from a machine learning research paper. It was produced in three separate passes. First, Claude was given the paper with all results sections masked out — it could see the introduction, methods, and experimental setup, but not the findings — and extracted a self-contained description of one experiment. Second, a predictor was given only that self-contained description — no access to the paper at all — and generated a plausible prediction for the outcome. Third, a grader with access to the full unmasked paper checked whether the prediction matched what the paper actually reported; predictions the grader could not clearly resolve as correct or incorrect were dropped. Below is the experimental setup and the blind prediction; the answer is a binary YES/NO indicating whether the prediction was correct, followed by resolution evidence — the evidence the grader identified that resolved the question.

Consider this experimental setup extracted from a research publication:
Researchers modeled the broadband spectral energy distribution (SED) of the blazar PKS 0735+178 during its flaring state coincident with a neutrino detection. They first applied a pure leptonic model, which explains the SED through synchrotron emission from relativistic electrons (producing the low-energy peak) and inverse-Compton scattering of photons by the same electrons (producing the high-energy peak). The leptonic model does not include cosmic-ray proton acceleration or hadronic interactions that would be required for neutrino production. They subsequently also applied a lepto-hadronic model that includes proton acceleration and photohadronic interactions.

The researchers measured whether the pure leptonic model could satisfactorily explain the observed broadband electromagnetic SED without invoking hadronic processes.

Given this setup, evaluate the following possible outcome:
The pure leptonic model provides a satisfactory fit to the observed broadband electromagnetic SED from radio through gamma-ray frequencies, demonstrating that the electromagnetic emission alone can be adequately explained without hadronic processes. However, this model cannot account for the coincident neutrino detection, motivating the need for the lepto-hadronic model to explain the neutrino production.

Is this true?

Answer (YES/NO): YES